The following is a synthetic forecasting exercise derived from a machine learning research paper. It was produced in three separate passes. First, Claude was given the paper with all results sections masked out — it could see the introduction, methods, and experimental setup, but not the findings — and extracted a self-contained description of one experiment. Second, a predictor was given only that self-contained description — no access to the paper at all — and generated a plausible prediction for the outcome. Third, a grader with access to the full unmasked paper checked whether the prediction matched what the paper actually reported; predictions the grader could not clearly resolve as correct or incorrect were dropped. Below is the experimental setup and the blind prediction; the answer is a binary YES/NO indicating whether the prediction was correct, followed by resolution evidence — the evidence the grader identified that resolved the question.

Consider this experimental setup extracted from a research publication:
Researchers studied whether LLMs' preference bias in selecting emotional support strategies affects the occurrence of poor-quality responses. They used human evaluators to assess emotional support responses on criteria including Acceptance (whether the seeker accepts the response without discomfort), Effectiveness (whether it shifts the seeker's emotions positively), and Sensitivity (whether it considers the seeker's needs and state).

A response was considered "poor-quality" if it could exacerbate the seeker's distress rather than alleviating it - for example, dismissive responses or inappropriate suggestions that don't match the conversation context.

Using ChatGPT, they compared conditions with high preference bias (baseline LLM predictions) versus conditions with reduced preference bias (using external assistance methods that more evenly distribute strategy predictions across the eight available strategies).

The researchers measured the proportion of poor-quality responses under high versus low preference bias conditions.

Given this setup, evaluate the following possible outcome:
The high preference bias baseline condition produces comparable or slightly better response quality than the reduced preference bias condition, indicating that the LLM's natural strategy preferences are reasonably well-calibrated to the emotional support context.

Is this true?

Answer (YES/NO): NO